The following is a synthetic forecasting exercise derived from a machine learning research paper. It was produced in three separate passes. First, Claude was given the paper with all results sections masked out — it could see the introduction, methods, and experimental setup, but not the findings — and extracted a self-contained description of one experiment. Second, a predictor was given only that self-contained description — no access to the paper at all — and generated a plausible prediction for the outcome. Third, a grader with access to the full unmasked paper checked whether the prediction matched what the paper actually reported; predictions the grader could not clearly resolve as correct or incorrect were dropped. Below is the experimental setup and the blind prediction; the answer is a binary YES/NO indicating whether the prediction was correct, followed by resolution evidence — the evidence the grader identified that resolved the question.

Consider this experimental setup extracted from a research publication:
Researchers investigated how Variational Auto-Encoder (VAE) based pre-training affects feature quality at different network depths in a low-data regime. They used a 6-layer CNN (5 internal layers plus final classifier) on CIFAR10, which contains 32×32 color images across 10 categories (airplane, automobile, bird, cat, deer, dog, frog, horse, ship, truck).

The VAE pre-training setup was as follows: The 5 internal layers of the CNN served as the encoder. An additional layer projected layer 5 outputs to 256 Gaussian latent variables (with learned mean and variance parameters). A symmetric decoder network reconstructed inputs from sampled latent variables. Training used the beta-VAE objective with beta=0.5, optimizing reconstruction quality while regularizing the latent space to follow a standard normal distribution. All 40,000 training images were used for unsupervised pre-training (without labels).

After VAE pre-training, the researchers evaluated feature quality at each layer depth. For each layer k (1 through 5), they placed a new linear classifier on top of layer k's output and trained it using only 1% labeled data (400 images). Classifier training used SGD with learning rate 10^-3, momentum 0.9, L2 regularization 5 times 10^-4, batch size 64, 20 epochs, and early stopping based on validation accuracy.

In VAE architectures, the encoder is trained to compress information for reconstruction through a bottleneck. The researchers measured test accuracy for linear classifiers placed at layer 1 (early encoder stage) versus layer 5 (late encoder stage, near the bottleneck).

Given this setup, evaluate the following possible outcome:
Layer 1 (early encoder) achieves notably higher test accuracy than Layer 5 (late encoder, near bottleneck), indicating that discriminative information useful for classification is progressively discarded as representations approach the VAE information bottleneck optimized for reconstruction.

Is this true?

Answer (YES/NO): YES